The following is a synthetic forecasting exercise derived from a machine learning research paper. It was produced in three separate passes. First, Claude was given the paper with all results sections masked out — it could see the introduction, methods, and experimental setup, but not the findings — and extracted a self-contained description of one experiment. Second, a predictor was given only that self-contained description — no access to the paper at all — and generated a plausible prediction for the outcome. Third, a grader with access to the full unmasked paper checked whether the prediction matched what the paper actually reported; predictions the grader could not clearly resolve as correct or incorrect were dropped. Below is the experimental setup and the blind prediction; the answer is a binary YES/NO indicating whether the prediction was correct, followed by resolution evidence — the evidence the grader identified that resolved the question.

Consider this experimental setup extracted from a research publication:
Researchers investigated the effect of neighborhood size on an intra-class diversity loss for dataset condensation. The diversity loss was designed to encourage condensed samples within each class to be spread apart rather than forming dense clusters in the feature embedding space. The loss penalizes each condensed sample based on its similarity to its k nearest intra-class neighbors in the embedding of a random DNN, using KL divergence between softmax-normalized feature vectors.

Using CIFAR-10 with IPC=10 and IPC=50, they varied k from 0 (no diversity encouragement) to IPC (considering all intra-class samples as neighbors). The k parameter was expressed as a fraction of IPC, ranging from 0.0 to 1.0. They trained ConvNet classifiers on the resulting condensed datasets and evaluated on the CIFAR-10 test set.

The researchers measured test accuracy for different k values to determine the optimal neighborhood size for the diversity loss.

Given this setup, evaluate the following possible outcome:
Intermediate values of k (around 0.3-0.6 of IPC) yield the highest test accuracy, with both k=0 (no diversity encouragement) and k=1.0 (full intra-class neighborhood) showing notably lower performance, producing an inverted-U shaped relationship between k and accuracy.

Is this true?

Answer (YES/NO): NO